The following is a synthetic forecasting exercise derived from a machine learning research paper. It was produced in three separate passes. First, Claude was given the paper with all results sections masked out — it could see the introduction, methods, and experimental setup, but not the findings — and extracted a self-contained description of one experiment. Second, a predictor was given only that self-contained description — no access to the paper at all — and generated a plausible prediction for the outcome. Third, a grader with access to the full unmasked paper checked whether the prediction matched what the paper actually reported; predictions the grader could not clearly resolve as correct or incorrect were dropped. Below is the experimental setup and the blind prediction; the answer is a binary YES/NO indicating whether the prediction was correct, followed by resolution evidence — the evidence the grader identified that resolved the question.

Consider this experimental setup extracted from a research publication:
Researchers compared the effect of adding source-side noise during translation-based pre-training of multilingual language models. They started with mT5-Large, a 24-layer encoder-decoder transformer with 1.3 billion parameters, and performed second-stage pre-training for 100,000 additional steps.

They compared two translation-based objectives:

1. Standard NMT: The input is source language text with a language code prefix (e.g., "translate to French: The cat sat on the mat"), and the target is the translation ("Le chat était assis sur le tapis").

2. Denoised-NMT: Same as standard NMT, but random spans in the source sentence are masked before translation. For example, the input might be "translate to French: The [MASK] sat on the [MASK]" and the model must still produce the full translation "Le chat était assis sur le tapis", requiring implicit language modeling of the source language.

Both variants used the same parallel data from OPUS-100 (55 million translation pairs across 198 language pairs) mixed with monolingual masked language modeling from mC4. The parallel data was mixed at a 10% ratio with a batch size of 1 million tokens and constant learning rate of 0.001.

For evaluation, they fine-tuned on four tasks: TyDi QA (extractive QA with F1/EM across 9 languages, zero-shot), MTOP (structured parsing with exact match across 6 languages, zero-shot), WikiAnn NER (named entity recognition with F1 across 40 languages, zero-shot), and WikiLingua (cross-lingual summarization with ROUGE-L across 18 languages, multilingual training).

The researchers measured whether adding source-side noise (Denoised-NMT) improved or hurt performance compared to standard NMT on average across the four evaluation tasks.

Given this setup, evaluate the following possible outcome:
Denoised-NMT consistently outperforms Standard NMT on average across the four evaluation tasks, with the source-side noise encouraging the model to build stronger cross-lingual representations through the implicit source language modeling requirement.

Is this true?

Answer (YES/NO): NO